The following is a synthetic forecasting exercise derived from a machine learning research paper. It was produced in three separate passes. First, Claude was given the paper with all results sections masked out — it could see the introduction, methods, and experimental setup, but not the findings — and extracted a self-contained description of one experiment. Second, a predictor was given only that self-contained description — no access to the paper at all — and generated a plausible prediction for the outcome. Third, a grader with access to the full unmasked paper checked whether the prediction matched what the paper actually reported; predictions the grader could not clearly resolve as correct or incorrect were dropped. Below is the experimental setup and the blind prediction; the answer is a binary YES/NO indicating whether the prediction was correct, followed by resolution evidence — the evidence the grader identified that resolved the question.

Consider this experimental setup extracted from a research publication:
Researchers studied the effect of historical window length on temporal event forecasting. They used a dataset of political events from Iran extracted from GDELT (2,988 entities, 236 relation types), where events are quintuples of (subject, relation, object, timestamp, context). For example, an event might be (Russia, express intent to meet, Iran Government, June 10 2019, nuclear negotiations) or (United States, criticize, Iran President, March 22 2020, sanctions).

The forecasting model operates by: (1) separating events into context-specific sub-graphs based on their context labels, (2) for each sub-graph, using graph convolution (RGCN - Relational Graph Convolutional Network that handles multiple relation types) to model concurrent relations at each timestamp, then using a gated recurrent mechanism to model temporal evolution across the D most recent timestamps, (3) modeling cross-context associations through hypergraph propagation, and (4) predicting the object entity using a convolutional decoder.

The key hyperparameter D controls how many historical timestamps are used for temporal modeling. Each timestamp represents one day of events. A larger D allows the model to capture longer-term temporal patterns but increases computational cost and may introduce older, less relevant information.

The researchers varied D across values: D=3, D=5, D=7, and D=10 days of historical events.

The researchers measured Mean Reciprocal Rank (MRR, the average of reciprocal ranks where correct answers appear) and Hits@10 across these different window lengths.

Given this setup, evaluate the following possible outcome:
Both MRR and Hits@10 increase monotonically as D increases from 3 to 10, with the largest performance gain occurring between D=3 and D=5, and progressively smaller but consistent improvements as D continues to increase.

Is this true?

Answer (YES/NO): NO